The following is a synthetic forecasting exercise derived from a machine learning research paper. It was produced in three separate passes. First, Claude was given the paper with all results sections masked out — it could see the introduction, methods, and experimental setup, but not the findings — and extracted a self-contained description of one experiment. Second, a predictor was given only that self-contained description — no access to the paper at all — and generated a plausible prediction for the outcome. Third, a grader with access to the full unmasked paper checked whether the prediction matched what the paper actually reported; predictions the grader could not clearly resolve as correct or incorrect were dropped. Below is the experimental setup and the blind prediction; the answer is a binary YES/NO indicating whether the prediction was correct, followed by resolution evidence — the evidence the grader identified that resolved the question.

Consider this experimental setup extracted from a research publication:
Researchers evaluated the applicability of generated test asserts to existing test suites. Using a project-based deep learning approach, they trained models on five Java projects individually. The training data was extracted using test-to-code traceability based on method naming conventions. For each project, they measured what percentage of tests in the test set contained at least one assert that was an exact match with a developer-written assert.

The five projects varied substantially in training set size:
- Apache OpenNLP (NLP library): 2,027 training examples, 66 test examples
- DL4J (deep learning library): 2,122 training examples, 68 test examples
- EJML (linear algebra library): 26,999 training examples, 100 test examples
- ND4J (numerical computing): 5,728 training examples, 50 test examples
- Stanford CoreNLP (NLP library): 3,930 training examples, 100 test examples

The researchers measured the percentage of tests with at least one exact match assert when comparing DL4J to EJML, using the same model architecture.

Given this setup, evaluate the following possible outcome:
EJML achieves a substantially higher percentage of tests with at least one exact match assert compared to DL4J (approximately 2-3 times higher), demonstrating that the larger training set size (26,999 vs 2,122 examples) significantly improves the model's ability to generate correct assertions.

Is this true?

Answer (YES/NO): NO